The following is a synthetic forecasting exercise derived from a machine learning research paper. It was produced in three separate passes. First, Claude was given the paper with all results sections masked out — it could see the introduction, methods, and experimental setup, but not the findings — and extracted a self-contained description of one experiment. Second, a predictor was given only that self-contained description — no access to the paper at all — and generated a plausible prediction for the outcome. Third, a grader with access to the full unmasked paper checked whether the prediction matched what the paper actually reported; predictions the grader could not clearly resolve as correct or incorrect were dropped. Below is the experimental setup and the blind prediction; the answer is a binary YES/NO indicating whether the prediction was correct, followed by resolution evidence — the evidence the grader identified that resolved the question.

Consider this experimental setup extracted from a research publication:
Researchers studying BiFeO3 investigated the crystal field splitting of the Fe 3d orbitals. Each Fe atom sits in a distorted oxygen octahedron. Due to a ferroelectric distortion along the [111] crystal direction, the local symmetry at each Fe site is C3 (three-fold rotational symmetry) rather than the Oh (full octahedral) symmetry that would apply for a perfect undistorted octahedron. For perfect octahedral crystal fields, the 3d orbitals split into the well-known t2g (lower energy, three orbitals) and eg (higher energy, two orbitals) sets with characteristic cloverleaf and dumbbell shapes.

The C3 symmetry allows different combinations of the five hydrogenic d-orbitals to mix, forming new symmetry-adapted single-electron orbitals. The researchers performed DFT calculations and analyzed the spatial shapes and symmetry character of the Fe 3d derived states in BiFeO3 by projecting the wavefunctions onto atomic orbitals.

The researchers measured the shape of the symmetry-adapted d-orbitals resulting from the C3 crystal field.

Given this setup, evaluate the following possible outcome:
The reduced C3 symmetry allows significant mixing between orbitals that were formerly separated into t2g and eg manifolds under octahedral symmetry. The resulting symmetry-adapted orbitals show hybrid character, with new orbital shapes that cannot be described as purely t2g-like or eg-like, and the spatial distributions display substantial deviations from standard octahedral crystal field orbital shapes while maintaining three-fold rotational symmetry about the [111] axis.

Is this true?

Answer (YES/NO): YES